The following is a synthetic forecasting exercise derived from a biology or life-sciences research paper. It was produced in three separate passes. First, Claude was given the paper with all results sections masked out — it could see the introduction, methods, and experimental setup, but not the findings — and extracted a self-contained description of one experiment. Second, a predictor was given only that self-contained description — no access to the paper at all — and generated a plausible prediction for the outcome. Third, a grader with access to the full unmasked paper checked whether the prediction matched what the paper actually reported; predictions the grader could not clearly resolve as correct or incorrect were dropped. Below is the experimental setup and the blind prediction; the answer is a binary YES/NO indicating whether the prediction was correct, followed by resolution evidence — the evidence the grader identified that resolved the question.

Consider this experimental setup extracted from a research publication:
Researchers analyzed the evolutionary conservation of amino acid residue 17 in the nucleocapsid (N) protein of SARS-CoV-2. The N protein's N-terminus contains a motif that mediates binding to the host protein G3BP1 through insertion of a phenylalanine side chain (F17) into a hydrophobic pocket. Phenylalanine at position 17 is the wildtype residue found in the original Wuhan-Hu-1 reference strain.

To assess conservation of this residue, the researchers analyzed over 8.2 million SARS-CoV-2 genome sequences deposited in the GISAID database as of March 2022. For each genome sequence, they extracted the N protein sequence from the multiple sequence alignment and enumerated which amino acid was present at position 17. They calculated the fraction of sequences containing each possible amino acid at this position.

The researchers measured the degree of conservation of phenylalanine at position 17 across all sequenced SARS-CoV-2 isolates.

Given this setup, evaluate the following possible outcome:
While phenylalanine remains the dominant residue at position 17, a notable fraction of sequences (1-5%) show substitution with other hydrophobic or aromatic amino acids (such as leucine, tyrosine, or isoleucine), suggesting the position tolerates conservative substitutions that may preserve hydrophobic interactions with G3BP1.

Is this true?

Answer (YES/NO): NO